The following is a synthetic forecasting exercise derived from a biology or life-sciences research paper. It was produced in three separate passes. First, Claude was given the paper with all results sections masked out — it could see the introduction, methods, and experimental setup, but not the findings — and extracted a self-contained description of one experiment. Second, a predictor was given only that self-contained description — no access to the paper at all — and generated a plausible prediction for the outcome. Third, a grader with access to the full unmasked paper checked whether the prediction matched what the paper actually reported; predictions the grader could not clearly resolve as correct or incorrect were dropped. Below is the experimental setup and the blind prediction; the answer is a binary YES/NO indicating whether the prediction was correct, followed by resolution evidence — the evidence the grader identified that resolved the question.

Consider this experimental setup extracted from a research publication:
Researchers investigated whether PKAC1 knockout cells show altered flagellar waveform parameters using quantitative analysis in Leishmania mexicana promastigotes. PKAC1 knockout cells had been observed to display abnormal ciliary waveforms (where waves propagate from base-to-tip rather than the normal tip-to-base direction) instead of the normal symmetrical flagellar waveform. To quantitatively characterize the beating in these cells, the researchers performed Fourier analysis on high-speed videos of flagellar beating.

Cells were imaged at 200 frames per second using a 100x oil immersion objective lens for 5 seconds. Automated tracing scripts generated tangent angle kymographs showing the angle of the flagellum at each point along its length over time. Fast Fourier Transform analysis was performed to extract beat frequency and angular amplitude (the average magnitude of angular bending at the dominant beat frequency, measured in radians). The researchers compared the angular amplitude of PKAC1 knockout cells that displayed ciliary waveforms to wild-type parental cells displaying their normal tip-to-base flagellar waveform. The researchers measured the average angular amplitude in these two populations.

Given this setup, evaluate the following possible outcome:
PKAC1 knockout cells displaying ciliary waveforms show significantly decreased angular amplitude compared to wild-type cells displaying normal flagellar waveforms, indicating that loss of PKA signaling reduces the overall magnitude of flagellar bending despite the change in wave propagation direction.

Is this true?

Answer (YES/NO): NO